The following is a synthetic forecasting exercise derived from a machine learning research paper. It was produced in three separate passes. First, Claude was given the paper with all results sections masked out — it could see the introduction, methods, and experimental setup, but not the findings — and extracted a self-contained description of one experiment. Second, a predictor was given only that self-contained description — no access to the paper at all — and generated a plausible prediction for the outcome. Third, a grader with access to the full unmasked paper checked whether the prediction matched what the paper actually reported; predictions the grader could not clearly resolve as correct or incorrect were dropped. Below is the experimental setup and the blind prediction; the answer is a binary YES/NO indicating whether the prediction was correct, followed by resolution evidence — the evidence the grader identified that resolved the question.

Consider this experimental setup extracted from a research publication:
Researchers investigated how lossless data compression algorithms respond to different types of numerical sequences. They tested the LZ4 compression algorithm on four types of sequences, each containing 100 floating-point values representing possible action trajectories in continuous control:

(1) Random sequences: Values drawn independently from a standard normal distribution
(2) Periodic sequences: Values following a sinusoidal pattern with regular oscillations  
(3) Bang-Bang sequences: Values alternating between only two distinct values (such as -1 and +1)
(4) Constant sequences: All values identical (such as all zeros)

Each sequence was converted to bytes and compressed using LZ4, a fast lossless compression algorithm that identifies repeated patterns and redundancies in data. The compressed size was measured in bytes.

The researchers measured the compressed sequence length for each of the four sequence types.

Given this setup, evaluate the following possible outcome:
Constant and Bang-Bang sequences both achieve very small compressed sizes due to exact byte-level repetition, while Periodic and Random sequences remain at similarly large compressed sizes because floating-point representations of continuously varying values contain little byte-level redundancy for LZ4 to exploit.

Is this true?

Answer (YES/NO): NO